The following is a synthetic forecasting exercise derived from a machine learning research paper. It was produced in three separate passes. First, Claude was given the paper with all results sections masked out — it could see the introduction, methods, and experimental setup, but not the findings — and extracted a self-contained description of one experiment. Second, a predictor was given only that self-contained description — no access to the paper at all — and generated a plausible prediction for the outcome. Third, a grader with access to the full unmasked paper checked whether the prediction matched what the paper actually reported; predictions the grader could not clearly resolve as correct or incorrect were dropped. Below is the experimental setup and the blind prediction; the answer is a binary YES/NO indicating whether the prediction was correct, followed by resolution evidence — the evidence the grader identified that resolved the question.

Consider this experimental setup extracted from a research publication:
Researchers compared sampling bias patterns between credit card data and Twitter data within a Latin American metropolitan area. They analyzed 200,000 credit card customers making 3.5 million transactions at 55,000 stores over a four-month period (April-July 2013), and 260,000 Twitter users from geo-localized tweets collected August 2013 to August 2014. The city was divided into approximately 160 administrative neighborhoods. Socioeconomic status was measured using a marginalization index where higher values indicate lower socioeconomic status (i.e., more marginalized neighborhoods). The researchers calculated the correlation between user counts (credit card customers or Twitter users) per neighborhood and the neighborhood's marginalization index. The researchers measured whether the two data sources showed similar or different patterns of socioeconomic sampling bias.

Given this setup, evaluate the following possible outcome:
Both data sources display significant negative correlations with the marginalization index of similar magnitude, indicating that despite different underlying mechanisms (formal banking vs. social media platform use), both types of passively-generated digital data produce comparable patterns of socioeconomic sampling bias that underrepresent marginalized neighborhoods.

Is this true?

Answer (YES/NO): YES